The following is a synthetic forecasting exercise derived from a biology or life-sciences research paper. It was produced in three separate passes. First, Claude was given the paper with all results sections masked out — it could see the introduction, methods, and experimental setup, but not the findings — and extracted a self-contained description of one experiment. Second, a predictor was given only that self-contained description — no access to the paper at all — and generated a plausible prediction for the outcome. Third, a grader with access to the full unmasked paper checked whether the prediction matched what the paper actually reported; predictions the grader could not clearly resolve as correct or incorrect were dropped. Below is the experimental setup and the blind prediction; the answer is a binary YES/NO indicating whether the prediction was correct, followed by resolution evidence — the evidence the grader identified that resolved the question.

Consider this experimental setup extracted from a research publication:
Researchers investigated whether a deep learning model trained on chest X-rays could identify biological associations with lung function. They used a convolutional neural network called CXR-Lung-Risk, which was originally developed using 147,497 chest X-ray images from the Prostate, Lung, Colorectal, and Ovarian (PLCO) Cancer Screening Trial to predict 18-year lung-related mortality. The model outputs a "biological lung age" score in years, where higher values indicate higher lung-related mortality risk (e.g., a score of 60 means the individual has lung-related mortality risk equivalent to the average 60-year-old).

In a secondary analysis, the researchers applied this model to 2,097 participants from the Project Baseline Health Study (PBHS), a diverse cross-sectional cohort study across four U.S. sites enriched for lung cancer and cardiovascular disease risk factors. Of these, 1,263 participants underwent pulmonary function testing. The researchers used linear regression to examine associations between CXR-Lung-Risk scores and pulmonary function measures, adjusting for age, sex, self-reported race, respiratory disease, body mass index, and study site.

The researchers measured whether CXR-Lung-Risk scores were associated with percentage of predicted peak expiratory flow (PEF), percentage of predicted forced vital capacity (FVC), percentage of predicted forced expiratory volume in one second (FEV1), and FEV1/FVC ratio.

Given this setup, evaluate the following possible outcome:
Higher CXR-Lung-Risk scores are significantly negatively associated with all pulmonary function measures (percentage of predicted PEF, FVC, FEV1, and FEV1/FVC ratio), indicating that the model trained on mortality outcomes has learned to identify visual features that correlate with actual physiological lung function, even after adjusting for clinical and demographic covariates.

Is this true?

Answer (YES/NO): NO